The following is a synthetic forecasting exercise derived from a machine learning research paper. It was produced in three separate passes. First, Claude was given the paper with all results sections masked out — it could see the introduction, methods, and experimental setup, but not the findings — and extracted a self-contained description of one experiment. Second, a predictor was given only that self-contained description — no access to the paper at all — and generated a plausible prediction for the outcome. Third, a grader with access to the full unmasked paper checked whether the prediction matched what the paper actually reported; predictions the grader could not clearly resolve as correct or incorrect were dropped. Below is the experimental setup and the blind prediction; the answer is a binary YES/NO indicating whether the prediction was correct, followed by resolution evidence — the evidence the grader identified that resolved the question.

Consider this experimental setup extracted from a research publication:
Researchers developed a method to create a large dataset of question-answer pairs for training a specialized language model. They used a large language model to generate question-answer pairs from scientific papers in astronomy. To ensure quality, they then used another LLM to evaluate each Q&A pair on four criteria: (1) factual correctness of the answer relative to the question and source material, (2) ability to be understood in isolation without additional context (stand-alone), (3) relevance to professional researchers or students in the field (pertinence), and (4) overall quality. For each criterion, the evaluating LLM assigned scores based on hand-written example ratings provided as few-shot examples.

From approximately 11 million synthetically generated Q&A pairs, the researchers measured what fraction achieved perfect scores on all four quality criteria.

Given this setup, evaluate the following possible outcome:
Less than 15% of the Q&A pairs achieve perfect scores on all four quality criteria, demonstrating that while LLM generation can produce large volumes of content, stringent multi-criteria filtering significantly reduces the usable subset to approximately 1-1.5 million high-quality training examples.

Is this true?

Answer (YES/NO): NO